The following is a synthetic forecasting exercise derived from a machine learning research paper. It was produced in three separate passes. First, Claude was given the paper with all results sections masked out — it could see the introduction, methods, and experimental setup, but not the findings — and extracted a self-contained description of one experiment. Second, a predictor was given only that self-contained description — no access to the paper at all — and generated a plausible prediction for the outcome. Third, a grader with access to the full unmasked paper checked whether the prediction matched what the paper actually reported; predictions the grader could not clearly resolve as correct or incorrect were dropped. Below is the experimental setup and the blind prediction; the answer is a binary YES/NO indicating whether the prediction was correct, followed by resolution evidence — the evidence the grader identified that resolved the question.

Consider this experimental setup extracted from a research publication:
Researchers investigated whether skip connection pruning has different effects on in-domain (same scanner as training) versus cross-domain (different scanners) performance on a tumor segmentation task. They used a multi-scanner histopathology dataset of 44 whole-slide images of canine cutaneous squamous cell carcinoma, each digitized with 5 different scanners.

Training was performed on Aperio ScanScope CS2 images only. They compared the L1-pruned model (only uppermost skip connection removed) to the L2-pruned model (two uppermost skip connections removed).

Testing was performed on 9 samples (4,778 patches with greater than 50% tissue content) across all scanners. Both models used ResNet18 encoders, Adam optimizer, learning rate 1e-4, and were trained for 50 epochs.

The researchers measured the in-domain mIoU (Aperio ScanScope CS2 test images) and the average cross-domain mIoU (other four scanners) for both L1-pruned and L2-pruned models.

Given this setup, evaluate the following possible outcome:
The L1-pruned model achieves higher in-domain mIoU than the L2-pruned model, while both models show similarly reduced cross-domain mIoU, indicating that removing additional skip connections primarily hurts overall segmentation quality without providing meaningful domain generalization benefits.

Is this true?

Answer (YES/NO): NO